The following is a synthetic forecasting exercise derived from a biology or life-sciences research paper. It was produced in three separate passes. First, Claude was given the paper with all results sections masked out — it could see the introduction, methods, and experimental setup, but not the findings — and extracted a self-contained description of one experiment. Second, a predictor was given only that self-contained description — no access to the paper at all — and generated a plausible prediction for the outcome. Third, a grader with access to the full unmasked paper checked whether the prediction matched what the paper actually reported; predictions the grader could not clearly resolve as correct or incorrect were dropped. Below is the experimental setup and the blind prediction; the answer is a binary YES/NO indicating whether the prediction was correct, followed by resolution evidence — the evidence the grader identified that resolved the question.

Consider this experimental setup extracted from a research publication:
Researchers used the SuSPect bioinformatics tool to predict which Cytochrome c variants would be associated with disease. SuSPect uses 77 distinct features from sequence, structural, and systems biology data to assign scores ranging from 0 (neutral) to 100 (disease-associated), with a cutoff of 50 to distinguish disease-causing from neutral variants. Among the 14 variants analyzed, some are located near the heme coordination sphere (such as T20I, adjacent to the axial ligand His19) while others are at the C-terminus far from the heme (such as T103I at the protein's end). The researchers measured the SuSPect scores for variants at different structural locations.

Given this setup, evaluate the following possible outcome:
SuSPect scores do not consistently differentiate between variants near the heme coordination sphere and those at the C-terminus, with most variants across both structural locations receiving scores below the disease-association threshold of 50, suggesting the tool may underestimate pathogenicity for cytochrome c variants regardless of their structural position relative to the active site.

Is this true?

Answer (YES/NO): NO